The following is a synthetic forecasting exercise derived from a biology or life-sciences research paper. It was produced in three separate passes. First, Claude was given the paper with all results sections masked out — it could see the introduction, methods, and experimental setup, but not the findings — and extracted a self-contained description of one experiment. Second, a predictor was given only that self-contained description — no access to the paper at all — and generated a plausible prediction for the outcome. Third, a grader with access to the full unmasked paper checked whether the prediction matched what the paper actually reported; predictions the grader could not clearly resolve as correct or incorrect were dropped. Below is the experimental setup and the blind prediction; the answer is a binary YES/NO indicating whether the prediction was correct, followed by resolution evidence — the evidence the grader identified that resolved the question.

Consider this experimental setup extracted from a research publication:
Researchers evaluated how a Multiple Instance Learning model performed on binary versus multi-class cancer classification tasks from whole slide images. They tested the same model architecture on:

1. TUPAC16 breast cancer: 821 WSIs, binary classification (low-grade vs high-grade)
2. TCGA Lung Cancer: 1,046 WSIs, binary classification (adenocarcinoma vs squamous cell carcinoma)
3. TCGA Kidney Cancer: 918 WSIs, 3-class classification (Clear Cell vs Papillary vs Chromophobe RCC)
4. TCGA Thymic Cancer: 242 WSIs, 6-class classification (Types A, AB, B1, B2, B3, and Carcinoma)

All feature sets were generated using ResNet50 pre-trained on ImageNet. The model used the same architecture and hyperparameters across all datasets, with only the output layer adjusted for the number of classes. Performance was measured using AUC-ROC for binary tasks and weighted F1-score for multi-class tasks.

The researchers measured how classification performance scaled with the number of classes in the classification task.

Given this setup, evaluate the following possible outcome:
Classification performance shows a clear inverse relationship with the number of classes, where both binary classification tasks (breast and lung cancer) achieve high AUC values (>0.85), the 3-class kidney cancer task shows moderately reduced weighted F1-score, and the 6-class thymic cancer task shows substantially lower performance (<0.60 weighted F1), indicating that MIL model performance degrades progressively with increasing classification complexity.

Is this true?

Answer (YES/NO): NO